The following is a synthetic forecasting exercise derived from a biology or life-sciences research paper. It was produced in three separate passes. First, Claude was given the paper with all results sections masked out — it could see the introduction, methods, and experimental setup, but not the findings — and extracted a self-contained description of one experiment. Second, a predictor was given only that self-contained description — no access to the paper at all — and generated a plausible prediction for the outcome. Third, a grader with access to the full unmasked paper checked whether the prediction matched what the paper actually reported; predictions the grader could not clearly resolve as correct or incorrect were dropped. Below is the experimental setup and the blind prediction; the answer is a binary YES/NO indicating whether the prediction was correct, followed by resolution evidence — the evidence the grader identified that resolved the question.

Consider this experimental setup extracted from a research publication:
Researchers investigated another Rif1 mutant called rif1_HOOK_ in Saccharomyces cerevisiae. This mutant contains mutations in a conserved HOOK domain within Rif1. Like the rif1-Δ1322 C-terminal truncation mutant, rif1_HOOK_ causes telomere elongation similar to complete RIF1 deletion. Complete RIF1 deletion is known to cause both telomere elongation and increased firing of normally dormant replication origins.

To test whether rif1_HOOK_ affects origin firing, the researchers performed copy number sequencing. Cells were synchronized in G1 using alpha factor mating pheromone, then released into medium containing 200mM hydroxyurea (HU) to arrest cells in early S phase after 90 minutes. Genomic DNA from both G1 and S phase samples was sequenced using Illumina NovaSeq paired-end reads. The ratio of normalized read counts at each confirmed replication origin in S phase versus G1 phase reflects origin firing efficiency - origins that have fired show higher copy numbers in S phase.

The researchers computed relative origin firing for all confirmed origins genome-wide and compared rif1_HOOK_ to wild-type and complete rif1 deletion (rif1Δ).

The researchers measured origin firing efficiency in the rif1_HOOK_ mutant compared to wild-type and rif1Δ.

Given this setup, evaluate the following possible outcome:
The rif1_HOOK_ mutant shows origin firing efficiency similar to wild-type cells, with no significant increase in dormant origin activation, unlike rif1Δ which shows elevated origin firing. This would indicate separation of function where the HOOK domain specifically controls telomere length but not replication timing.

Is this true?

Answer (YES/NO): YES